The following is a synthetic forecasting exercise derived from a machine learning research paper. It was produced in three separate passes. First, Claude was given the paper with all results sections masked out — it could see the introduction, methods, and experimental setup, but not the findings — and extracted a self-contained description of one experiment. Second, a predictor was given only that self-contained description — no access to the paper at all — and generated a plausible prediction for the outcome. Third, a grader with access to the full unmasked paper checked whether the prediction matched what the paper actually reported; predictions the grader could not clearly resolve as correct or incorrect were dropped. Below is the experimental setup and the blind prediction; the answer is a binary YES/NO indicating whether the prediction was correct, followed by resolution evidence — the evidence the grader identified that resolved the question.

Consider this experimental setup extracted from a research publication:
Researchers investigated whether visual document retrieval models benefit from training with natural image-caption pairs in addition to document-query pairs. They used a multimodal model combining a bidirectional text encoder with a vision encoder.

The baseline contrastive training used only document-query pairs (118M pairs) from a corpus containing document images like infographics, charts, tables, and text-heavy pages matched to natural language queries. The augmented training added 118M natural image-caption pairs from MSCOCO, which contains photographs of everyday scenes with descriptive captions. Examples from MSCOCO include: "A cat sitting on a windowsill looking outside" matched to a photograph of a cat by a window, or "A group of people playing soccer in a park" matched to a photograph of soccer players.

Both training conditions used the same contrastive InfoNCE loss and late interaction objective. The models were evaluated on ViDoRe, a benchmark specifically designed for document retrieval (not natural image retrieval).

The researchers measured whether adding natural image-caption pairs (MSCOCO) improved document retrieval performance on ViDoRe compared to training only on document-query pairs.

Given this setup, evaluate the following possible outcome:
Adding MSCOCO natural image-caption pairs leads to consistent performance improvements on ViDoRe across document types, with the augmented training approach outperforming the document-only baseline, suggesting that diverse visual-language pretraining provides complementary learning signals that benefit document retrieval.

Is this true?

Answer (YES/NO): NO